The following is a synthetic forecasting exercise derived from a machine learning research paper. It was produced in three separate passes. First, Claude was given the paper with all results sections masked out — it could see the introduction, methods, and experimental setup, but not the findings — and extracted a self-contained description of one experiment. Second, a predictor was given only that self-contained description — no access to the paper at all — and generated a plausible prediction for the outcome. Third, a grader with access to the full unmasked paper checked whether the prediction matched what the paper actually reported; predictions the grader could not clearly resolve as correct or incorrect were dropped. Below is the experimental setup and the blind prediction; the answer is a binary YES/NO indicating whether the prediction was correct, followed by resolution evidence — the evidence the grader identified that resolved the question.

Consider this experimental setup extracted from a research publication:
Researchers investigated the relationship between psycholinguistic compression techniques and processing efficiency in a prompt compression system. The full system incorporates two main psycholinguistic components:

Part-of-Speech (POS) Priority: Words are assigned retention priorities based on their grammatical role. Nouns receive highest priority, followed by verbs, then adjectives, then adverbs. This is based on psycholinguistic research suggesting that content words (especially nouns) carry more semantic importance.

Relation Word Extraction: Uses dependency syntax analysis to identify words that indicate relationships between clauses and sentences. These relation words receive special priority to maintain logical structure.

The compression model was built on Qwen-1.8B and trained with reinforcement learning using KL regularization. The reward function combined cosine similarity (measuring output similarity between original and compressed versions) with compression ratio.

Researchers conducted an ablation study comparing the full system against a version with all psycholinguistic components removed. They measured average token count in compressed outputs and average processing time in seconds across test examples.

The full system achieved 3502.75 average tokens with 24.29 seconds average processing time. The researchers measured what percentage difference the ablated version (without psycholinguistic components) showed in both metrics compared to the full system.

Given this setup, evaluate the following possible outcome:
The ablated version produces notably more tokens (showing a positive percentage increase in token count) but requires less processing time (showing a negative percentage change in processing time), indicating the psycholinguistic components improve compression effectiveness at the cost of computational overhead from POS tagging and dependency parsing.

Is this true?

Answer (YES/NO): NO